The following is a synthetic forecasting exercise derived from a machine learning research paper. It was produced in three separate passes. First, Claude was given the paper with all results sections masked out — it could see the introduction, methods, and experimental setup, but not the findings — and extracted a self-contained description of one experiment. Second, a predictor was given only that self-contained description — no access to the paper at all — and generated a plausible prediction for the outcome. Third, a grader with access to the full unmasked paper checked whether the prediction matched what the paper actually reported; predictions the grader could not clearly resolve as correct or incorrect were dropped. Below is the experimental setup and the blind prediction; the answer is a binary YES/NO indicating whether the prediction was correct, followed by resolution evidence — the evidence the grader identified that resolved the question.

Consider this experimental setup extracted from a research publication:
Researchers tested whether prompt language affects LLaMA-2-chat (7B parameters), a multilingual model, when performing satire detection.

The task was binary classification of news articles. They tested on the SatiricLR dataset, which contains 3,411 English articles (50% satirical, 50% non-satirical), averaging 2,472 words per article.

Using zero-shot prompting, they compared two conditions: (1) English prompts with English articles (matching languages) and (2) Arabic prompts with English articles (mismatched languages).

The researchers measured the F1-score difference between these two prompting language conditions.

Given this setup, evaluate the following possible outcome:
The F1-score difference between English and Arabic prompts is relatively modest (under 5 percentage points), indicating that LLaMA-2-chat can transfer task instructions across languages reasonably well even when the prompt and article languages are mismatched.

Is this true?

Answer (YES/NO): YES